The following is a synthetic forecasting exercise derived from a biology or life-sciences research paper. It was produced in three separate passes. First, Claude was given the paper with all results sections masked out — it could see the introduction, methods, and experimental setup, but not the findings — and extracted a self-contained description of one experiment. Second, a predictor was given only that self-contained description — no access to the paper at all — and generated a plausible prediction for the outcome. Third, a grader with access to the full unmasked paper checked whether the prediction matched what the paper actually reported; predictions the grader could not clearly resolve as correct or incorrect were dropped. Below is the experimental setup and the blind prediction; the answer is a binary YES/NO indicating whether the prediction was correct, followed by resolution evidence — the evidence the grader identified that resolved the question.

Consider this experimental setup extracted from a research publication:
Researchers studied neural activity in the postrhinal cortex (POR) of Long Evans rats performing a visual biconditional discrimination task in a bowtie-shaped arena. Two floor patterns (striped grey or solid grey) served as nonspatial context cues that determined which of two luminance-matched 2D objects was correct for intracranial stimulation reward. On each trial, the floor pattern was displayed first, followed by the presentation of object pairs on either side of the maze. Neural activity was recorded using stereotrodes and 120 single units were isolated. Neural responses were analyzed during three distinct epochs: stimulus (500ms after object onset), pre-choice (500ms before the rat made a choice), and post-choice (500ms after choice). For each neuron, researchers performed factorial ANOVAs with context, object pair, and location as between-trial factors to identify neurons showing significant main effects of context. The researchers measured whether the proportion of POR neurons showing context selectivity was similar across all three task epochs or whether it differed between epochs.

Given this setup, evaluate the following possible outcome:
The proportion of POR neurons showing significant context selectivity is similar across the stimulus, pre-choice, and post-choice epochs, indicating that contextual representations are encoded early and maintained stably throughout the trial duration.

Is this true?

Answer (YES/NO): NO